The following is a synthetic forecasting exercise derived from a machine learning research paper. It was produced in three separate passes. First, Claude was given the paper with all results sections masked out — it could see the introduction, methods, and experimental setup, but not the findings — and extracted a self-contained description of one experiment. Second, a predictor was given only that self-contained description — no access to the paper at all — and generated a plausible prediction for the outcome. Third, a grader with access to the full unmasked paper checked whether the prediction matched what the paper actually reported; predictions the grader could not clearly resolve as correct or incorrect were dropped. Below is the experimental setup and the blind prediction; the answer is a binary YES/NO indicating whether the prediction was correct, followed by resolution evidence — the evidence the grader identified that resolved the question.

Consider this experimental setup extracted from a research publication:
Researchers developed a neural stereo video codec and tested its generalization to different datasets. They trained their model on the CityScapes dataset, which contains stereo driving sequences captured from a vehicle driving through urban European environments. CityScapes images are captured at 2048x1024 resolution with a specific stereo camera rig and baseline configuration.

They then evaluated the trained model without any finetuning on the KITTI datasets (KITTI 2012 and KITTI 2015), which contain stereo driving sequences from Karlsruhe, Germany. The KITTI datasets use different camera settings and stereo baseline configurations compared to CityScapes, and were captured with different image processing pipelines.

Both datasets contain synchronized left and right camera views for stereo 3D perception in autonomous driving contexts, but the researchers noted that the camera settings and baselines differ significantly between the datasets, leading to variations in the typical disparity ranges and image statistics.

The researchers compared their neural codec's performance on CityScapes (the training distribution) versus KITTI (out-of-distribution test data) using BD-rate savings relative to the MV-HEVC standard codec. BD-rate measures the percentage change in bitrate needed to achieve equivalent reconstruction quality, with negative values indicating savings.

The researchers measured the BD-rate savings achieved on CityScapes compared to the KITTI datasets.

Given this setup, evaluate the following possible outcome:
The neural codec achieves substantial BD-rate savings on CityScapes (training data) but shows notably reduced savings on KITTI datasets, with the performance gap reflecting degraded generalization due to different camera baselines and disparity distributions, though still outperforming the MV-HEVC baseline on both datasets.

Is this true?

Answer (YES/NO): YES